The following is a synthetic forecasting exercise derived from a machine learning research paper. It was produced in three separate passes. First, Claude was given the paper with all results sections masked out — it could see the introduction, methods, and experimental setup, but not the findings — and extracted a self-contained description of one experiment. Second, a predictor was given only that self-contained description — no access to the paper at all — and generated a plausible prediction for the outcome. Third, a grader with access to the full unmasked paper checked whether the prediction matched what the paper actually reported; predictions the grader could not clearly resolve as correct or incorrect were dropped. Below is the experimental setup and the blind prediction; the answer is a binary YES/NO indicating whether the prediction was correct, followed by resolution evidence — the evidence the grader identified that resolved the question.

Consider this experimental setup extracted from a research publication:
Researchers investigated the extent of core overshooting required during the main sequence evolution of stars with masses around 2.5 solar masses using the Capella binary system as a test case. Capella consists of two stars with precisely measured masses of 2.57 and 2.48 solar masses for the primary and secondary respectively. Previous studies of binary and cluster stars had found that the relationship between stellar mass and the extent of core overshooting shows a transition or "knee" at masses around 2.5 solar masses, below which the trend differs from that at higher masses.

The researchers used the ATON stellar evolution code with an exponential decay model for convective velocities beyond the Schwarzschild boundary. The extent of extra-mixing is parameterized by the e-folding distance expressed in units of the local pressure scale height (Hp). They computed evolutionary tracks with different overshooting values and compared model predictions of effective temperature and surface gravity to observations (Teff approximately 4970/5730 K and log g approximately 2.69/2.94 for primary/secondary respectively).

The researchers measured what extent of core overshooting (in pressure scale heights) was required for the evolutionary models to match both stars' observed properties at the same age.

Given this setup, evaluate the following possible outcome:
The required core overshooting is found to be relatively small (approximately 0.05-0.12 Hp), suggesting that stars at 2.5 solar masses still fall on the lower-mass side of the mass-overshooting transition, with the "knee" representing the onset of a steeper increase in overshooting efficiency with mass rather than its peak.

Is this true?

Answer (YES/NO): NO